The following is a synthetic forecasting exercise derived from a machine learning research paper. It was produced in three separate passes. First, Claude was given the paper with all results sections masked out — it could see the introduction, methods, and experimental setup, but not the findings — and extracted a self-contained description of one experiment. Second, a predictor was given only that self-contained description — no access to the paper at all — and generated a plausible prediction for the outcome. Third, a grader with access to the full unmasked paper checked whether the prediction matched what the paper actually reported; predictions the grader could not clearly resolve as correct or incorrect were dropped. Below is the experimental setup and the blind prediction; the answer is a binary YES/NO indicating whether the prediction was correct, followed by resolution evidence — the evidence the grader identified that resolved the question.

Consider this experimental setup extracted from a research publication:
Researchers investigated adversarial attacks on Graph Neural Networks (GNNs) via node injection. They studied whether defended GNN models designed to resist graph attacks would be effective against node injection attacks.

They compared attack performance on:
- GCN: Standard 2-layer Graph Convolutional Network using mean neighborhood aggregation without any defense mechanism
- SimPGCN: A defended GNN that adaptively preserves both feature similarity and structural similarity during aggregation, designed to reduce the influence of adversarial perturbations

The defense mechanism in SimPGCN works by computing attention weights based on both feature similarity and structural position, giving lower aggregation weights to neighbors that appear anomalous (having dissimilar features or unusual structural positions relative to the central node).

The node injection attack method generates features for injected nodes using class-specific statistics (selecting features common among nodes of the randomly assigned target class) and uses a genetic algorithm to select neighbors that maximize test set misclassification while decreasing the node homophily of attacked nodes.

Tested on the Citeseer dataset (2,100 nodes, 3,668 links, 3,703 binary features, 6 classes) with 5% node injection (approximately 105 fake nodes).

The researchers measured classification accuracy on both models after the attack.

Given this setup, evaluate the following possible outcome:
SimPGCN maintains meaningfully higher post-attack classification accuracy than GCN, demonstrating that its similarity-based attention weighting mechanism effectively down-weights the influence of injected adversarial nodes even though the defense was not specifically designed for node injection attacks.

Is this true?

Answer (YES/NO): NO